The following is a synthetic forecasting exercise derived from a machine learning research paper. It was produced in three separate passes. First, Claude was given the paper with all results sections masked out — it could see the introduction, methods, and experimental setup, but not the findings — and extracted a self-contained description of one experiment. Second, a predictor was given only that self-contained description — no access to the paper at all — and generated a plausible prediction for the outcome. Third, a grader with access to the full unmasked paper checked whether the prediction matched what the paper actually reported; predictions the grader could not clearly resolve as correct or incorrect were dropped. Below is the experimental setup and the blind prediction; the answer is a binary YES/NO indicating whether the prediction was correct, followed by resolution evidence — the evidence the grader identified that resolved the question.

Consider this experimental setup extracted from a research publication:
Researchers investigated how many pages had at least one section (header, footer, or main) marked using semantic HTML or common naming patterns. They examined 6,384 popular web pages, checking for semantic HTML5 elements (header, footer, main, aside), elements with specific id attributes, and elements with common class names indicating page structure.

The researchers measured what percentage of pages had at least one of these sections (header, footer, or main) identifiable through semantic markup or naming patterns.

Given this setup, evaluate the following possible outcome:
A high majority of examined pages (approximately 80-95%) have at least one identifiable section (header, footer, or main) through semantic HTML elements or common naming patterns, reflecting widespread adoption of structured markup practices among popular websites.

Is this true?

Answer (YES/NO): NO